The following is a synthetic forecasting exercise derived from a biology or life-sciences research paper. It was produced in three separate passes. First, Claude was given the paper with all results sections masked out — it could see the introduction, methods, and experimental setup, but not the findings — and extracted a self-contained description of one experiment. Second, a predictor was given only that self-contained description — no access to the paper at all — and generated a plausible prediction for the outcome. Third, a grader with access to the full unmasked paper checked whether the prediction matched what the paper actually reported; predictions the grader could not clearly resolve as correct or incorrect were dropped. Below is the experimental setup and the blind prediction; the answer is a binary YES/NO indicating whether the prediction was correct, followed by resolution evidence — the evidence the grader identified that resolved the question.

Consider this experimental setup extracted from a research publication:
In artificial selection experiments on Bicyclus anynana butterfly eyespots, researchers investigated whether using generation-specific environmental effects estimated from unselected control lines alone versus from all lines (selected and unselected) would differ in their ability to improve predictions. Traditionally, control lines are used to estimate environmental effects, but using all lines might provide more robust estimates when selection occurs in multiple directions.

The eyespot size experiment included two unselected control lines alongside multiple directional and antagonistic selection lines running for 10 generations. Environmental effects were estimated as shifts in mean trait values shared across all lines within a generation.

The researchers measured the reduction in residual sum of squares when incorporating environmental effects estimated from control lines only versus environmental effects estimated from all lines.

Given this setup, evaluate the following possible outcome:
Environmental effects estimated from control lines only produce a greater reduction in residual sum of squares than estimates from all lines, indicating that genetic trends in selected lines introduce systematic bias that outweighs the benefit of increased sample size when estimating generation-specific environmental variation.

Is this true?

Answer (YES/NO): NO